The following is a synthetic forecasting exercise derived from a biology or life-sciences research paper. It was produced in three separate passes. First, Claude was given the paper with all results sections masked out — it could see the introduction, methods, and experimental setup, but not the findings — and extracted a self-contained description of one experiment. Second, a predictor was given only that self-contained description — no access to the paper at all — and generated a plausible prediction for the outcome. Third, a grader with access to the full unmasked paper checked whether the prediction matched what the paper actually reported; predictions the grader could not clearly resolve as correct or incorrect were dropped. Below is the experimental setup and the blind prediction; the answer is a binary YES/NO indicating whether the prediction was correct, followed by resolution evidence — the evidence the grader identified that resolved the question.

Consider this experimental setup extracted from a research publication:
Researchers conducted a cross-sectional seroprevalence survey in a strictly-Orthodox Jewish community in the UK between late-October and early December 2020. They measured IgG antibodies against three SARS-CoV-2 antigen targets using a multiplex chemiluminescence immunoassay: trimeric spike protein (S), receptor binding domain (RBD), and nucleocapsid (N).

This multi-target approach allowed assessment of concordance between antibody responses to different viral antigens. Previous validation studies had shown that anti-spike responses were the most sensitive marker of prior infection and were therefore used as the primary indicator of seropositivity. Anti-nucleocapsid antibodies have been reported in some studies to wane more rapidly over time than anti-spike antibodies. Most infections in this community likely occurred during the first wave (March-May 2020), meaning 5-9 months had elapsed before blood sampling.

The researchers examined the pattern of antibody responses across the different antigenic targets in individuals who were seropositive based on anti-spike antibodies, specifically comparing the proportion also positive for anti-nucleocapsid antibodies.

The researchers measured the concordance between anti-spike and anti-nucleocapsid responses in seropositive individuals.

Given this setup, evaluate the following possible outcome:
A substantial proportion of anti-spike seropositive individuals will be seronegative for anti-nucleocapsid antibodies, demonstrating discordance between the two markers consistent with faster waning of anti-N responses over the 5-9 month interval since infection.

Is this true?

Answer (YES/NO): YES